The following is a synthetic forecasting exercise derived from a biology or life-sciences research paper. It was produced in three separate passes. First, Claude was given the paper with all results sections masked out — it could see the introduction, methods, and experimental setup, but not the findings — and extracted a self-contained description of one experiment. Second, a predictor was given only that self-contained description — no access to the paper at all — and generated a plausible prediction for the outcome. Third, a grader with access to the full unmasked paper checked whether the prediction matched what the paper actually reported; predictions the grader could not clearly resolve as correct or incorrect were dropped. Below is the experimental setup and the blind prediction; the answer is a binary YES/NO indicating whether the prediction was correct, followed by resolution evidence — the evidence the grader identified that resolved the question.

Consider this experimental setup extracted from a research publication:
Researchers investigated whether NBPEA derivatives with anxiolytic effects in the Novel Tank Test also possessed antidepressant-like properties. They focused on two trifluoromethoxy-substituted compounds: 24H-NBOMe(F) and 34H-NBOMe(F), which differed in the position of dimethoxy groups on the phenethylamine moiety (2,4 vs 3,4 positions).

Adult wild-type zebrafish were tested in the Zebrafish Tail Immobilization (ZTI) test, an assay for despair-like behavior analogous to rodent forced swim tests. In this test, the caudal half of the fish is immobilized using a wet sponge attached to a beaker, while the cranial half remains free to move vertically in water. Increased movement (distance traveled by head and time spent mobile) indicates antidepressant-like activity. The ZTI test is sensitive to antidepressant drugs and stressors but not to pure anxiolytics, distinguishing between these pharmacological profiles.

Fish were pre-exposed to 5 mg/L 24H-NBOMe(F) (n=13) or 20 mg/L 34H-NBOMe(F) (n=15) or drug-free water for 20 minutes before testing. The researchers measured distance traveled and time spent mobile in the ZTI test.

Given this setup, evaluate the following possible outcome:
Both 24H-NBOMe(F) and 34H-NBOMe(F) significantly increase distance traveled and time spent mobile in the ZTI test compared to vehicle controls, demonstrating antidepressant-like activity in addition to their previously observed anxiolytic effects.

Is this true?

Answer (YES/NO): NO